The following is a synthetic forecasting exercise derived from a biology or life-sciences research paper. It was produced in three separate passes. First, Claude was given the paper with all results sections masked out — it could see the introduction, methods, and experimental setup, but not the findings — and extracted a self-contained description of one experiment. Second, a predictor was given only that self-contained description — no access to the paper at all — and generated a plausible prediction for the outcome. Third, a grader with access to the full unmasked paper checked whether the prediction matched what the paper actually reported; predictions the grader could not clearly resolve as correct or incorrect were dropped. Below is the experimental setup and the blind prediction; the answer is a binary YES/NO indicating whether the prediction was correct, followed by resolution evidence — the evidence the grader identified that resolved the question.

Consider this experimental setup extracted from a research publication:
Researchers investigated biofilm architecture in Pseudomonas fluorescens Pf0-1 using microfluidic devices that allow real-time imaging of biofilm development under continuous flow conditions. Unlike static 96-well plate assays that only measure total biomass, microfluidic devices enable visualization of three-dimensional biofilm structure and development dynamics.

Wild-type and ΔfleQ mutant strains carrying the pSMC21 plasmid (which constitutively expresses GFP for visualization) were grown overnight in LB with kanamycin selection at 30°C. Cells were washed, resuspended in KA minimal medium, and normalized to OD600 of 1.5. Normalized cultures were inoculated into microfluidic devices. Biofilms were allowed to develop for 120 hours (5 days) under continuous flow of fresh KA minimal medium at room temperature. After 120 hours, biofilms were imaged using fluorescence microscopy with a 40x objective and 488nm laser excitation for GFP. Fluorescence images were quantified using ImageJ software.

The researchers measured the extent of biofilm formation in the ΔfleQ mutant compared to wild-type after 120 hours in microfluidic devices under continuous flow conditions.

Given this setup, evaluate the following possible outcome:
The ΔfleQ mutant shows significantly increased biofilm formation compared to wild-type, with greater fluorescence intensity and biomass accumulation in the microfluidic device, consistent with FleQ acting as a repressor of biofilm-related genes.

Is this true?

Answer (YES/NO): NO